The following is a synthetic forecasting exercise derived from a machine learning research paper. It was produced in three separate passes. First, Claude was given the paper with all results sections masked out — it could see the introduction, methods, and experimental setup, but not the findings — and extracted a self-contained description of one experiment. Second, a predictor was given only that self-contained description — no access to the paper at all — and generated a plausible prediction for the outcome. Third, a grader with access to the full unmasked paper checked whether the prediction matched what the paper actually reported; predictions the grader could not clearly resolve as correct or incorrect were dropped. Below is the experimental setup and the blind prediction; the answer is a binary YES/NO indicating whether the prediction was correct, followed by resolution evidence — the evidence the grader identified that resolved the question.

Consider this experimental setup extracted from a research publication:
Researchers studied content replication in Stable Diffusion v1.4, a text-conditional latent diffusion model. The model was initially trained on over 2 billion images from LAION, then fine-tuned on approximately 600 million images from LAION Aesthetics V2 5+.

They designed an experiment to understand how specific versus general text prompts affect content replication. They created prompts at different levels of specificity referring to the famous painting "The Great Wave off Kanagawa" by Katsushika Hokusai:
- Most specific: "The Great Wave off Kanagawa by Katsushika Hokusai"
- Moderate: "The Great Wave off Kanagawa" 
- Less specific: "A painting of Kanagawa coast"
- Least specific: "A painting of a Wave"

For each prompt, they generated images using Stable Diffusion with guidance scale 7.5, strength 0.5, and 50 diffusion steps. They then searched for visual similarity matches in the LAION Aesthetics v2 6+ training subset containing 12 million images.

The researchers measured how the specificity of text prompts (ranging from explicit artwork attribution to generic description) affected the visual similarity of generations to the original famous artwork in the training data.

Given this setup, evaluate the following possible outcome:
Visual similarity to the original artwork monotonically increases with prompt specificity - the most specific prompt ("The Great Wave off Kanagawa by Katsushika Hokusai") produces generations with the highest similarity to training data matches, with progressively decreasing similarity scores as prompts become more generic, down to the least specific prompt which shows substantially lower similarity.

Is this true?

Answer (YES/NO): NO